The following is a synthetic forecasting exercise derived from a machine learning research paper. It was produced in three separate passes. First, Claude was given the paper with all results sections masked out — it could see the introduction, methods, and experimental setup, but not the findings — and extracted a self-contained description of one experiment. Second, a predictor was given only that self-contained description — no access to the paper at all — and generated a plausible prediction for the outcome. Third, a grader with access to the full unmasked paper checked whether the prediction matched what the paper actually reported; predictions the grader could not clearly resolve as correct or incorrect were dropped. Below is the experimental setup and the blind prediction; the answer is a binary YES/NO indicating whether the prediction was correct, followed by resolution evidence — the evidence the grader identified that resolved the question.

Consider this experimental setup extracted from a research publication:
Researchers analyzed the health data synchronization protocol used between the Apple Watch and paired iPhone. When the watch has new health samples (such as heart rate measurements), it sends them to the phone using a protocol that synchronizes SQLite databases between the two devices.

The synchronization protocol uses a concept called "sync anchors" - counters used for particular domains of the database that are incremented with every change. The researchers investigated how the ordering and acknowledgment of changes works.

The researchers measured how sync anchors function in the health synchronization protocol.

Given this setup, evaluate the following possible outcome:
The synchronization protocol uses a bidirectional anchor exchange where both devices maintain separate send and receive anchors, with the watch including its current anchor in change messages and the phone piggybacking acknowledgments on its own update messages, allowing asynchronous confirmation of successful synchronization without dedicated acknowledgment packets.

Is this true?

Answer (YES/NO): NO